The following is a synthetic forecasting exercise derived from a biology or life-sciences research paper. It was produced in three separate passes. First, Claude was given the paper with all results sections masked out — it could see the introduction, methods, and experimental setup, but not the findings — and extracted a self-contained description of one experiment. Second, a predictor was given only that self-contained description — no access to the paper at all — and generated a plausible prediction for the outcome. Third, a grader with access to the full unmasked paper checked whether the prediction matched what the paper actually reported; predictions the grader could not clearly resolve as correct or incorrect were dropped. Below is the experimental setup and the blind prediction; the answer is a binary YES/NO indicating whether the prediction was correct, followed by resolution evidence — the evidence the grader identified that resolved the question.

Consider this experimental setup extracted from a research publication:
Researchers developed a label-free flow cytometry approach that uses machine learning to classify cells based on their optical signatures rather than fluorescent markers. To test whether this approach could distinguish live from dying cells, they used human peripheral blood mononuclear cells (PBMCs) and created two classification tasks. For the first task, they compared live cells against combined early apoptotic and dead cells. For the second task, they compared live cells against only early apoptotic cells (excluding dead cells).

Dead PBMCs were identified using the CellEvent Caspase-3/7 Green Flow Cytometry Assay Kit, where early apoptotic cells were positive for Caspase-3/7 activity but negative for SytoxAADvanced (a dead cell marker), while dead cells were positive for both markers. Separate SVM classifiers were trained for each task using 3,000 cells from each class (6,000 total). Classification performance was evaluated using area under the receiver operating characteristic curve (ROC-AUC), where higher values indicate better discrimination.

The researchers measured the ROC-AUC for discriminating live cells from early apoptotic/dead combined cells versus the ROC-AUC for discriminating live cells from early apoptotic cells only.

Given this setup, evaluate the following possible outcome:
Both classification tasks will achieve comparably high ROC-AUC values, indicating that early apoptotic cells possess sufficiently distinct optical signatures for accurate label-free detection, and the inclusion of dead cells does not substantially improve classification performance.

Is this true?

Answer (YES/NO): NO